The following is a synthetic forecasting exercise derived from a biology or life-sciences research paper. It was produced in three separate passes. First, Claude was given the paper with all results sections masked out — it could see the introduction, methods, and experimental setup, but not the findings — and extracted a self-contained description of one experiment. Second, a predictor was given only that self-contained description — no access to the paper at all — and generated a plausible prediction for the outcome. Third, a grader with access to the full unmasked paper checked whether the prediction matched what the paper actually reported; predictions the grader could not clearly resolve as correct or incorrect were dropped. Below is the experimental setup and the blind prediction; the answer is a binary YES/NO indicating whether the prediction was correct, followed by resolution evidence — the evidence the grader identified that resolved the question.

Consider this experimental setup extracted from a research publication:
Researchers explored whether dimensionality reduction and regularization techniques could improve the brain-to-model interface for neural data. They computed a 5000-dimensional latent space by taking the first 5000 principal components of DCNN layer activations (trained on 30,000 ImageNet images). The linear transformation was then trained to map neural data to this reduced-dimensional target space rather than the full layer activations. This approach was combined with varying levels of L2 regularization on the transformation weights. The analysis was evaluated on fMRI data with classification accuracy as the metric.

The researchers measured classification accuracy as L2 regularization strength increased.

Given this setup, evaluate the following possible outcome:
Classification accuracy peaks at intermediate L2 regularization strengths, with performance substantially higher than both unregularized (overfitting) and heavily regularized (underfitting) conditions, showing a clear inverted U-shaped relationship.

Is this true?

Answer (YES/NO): NO